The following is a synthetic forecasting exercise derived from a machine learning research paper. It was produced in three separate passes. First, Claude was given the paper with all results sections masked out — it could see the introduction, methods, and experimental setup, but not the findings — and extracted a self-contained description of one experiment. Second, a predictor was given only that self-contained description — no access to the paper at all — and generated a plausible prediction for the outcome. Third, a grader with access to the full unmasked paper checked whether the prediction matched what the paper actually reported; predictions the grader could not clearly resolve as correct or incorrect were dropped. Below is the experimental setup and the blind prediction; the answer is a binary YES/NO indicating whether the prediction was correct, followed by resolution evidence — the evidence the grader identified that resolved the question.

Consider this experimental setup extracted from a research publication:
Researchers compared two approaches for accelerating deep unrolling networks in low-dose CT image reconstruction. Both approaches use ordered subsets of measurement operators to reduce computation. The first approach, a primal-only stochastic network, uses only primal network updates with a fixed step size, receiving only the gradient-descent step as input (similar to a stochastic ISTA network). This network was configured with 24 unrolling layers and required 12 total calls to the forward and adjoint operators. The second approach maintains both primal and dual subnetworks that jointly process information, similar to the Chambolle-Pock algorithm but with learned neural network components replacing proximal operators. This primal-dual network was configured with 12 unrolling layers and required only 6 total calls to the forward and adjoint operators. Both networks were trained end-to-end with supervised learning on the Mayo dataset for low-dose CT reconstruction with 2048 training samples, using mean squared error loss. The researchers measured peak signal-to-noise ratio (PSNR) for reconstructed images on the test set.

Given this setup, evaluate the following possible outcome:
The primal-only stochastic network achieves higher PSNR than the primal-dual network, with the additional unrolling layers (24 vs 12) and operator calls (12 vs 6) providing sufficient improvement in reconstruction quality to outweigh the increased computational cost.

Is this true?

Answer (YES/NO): NO